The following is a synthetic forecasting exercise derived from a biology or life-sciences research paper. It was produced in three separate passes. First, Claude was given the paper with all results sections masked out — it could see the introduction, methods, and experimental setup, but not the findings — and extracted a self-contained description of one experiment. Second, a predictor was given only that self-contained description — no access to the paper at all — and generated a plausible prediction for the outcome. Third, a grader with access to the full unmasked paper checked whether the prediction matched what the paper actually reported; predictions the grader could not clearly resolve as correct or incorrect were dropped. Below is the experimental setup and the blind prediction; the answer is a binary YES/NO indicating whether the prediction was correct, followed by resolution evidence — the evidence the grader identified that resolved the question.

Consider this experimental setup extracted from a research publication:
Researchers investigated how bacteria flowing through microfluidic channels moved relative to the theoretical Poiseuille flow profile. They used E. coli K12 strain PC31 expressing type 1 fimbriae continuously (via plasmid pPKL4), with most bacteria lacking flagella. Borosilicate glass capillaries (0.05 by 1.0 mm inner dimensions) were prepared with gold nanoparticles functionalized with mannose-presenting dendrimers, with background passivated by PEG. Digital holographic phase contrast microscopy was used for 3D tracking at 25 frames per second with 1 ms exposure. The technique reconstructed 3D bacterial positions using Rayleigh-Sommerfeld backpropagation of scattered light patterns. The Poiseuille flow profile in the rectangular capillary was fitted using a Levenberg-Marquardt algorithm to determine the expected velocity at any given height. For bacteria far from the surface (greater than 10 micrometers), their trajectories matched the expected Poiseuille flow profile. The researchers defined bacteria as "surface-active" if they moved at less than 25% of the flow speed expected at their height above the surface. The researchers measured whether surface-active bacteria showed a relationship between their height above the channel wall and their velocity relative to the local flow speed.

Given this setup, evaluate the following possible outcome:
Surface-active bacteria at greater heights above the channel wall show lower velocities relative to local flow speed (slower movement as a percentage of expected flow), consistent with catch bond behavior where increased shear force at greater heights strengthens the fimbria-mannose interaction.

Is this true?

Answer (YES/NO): NO